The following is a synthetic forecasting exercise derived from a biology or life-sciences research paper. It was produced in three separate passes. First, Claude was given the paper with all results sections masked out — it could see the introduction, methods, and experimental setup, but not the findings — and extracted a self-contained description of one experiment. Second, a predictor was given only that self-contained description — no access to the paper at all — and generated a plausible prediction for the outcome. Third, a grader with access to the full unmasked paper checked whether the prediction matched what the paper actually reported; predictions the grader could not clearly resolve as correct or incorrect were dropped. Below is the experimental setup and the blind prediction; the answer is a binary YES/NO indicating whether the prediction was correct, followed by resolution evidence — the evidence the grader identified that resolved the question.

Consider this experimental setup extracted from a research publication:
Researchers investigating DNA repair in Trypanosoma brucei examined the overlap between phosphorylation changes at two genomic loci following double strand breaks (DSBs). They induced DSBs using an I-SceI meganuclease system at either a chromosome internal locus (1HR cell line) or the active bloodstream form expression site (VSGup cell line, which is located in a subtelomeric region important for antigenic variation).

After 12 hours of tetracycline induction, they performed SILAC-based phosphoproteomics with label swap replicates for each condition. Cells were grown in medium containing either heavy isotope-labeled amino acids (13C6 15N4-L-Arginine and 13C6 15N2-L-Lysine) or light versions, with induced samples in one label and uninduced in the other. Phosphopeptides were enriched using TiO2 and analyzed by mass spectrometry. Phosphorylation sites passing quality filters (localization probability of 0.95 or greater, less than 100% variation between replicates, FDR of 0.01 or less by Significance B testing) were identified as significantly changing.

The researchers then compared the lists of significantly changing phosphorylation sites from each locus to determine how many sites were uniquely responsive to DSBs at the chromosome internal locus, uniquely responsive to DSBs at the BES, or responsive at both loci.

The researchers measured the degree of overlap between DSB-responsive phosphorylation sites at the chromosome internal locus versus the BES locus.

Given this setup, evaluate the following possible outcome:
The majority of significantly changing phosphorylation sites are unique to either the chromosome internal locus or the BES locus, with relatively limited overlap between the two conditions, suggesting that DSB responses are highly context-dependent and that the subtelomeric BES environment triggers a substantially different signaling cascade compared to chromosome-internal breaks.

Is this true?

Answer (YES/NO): YES